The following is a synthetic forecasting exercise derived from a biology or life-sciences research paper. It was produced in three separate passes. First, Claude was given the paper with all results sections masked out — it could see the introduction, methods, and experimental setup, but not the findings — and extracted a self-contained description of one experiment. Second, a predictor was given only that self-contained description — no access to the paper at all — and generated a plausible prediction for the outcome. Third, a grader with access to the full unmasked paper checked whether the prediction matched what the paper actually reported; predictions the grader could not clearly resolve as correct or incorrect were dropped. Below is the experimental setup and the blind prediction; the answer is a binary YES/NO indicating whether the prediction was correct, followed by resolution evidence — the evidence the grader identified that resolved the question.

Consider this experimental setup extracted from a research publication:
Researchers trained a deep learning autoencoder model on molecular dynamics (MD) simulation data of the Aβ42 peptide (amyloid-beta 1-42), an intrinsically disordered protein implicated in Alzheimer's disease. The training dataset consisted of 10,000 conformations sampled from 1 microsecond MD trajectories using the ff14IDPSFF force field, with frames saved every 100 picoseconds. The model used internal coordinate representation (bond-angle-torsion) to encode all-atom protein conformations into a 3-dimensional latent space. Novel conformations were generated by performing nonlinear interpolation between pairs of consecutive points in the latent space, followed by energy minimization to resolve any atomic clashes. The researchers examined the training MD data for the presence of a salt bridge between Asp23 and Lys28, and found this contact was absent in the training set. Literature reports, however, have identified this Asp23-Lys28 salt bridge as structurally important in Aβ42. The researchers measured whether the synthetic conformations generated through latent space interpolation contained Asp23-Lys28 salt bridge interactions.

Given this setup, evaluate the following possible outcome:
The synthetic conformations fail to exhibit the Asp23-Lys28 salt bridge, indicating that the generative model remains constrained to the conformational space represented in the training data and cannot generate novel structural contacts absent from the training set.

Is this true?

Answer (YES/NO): NO